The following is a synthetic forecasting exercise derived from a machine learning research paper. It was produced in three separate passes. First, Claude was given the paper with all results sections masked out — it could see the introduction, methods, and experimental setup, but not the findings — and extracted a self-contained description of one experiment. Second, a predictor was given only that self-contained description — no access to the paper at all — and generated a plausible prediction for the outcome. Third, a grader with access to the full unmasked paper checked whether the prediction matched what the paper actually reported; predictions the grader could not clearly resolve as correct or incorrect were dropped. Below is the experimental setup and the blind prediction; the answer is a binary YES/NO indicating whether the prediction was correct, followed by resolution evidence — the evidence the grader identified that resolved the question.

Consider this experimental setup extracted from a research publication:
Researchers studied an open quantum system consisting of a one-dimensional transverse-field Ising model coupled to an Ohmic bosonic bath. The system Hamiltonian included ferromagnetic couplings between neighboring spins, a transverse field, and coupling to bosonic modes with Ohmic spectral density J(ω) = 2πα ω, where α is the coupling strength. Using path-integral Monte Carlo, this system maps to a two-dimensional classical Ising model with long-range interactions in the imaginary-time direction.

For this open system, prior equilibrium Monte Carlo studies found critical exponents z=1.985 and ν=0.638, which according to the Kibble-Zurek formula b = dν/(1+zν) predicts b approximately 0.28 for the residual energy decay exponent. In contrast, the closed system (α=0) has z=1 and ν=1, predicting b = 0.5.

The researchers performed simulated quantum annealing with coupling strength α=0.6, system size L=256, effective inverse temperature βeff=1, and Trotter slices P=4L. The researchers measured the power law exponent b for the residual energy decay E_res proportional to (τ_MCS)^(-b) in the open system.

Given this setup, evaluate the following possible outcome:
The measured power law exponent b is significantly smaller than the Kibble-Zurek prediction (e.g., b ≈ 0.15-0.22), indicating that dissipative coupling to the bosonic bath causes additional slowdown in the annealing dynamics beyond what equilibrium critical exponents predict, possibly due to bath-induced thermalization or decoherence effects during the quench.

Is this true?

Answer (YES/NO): NO